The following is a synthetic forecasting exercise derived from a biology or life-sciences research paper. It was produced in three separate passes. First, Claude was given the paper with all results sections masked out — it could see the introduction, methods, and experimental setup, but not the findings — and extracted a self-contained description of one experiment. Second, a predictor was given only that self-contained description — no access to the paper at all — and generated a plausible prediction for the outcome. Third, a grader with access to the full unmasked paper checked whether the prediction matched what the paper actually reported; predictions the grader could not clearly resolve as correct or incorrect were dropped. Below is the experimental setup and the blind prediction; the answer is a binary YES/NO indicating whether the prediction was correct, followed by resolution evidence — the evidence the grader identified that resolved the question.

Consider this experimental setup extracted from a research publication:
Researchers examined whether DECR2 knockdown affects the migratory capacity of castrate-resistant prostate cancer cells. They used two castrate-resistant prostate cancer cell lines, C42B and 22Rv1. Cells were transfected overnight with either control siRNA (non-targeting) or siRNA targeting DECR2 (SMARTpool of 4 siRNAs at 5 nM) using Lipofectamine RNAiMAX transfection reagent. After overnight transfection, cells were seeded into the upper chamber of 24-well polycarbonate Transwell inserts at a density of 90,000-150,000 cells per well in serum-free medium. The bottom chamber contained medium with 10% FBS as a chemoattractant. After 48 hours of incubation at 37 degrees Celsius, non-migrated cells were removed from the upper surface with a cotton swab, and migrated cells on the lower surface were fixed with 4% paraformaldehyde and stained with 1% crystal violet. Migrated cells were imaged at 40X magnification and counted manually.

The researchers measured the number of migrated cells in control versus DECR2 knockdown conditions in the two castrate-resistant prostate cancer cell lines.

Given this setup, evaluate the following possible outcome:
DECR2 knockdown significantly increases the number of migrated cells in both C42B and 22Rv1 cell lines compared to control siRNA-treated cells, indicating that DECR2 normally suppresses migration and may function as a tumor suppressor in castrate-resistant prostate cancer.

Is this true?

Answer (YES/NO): NO